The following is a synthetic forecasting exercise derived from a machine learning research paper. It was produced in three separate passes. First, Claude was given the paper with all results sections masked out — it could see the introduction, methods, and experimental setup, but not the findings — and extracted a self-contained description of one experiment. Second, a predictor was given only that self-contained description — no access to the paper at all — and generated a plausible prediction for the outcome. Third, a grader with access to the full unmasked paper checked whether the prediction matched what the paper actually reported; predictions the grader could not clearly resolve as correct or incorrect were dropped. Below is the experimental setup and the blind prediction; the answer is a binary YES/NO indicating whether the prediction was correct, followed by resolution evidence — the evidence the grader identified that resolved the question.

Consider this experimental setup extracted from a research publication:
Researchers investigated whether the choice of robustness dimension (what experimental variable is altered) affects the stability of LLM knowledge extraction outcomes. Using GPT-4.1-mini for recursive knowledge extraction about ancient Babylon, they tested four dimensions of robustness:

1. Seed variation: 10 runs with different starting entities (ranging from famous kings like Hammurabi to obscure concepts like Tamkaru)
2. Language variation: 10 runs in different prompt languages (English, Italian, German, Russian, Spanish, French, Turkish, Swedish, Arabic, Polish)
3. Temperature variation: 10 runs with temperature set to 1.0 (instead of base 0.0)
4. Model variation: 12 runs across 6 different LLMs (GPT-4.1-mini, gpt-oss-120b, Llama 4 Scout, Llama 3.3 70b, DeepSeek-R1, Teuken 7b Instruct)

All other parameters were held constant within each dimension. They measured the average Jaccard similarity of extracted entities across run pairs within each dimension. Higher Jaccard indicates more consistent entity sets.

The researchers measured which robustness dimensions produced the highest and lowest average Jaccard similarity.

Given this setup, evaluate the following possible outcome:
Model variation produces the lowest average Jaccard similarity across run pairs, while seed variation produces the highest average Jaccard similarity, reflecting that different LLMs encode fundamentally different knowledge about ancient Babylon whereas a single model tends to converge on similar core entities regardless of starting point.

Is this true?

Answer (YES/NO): NO